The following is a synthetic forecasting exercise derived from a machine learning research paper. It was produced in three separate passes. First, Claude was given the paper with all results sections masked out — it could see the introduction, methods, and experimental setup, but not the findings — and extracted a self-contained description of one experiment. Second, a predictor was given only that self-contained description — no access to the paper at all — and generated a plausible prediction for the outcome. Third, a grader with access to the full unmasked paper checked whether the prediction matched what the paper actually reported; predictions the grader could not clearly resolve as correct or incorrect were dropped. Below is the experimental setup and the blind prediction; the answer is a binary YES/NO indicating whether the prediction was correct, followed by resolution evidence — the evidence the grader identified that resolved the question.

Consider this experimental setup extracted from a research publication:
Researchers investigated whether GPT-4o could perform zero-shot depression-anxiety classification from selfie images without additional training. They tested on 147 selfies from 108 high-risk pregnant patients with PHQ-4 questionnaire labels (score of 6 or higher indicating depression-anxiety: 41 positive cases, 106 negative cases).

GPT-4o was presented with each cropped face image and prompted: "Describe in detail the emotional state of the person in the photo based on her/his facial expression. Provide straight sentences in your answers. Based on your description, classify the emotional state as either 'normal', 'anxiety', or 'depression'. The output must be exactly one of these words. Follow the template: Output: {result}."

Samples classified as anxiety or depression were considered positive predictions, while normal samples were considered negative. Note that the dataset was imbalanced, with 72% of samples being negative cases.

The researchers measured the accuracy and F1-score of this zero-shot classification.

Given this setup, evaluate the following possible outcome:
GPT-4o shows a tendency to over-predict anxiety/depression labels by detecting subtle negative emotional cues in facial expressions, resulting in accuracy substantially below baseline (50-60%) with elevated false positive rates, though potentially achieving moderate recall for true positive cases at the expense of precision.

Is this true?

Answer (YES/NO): NO